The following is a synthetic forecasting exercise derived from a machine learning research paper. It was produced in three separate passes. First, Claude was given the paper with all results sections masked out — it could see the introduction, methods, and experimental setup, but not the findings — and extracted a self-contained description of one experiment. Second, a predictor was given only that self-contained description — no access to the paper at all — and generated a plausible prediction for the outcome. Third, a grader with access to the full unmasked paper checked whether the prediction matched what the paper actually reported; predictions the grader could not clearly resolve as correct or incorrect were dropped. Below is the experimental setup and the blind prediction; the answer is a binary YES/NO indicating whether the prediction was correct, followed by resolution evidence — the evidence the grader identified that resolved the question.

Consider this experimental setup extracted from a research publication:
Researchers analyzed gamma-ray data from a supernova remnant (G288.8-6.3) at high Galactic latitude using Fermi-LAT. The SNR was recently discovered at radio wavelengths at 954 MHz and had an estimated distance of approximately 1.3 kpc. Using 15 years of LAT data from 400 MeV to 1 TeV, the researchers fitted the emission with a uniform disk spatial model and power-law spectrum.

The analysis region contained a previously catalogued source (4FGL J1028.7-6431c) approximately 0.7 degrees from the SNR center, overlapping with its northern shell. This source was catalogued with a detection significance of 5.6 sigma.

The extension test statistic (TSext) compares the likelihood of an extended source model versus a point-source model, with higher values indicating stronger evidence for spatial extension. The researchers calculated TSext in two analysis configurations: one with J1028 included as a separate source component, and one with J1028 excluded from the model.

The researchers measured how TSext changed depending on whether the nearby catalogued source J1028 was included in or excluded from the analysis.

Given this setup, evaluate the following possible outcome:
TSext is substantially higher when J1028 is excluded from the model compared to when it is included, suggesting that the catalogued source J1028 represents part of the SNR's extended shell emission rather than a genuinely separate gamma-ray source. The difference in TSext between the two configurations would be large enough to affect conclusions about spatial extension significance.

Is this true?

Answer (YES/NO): NO